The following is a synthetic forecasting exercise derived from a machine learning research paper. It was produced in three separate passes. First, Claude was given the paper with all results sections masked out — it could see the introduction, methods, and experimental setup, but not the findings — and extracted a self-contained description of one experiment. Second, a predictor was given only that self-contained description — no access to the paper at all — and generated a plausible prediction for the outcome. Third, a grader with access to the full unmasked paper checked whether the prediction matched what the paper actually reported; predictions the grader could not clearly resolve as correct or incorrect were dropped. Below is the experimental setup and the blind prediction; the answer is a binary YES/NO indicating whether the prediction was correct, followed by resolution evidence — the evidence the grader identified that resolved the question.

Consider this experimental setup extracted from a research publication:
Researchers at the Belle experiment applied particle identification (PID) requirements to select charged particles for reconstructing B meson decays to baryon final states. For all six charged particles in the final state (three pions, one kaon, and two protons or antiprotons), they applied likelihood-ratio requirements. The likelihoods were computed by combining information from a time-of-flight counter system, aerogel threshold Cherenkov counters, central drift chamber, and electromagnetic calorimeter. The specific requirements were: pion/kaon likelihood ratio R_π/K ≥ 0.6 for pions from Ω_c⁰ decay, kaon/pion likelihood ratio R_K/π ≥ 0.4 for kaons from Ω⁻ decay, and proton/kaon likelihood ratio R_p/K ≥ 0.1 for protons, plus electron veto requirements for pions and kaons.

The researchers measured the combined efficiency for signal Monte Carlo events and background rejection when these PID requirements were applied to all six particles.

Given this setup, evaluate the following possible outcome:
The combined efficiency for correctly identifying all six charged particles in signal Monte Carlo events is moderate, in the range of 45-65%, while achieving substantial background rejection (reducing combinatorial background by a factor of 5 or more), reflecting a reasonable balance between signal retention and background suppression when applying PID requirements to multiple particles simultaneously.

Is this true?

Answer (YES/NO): NO